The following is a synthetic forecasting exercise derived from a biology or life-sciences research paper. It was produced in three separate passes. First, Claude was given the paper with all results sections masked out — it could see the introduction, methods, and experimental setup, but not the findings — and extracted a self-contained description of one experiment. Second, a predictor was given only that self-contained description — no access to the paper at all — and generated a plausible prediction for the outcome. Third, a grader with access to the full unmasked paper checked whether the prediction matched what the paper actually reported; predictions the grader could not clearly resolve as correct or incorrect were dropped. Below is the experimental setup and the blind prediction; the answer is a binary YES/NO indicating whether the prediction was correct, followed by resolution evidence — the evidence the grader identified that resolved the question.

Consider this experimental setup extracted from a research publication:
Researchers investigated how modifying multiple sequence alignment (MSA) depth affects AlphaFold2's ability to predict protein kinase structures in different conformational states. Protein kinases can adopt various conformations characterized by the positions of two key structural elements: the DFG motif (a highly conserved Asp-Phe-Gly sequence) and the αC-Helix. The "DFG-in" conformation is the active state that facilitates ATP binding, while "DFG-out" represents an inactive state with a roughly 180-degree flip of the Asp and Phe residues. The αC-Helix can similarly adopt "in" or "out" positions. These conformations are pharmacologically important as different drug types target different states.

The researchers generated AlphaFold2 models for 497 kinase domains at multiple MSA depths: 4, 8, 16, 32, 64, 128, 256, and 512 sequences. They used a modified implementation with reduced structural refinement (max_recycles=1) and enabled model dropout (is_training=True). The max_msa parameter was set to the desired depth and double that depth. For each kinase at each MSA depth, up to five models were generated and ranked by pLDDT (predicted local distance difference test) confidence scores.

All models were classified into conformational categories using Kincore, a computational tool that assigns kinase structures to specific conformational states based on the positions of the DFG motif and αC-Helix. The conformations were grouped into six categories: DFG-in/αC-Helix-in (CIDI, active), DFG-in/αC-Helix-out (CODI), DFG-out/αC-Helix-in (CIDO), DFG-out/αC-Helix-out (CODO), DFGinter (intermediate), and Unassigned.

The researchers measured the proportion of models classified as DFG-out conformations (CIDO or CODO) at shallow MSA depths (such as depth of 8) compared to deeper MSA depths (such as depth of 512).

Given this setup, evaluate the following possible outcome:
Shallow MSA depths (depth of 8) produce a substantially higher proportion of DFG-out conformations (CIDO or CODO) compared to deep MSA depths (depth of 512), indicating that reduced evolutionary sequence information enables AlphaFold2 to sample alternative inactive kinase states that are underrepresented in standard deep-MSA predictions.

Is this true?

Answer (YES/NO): YES